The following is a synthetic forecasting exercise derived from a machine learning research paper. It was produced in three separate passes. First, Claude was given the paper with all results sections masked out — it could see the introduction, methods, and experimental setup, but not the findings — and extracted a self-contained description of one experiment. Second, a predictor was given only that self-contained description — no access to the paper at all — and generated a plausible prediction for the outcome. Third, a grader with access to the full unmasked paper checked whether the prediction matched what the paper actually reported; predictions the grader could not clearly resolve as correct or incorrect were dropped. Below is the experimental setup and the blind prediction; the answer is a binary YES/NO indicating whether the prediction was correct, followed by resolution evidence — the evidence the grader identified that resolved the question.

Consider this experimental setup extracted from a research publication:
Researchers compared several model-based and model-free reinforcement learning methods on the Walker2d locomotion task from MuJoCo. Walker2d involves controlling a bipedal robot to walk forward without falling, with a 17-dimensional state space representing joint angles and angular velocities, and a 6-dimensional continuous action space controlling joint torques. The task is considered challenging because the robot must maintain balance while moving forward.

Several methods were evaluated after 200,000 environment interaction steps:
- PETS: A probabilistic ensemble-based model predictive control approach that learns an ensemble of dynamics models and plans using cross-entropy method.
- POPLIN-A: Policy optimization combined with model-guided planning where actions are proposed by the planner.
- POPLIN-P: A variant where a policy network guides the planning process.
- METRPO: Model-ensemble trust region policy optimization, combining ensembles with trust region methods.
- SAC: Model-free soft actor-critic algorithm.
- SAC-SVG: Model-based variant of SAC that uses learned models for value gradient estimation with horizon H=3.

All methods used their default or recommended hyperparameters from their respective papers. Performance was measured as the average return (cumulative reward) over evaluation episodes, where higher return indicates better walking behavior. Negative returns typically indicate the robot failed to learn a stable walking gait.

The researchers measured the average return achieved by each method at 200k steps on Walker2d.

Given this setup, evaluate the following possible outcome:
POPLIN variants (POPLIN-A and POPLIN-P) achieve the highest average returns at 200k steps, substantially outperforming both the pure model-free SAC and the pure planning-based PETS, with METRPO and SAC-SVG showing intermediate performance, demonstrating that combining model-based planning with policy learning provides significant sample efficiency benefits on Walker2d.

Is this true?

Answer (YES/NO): NO